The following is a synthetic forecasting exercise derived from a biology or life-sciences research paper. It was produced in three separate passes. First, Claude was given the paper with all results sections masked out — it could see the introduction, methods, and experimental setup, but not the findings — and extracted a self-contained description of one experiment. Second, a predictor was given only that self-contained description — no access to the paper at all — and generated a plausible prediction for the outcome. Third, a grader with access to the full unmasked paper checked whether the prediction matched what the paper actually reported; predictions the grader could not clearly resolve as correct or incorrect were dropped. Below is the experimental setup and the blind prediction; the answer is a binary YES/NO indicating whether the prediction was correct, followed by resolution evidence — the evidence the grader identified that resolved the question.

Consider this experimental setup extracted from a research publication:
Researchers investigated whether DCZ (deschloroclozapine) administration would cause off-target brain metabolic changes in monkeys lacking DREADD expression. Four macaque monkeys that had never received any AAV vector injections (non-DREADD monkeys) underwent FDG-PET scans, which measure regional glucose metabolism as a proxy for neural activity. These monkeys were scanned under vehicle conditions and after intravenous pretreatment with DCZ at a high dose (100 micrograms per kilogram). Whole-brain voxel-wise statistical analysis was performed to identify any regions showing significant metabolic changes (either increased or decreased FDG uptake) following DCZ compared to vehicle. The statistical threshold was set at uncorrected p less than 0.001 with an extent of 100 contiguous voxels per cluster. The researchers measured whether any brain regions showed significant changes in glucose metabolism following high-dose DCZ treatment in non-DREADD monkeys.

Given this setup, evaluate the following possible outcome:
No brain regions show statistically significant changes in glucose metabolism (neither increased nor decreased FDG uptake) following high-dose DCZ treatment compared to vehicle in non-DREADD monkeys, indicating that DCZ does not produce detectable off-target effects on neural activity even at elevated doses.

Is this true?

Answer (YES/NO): YES